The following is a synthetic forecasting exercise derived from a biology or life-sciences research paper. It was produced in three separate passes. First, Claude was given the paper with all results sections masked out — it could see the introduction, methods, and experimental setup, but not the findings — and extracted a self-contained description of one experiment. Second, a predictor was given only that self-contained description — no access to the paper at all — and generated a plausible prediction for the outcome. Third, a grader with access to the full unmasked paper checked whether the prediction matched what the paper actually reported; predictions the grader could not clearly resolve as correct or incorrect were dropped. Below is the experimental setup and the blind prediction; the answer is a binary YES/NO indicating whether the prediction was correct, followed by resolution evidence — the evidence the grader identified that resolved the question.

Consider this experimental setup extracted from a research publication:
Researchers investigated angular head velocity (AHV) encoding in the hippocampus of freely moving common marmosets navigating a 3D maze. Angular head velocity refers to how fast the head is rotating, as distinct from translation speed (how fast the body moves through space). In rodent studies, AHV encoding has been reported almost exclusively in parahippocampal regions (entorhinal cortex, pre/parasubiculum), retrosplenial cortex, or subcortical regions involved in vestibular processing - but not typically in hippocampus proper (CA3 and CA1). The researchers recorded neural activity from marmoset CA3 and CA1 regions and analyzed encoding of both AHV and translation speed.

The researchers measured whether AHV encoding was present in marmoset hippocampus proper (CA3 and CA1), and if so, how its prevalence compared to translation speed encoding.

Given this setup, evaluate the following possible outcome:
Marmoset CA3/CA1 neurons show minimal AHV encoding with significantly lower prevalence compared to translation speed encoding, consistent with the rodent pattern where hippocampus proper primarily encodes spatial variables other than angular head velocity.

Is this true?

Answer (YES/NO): NO